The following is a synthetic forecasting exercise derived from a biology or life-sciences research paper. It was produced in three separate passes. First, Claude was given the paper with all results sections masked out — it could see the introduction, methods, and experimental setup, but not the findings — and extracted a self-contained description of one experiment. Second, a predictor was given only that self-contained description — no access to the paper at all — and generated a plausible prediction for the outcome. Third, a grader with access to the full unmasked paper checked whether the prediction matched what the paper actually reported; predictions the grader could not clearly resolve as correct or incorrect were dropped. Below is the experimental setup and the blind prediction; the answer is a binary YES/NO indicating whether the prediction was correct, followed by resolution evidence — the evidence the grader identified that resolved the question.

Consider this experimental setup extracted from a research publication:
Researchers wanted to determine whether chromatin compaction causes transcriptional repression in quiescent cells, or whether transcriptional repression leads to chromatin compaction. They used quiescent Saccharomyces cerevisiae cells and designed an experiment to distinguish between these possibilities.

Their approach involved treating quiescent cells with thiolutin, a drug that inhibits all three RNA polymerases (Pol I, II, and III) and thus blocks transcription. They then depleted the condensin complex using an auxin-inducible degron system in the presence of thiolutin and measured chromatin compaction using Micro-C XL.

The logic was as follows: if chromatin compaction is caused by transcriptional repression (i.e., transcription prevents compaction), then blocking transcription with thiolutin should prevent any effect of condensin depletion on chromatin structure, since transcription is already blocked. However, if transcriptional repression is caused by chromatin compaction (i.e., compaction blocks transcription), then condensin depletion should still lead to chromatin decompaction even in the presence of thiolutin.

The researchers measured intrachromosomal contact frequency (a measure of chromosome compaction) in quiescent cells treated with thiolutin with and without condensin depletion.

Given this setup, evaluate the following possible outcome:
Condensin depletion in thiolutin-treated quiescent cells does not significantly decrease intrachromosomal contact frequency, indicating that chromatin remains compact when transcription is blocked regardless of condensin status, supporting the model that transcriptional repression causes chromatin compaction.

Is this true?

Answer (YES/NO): NO